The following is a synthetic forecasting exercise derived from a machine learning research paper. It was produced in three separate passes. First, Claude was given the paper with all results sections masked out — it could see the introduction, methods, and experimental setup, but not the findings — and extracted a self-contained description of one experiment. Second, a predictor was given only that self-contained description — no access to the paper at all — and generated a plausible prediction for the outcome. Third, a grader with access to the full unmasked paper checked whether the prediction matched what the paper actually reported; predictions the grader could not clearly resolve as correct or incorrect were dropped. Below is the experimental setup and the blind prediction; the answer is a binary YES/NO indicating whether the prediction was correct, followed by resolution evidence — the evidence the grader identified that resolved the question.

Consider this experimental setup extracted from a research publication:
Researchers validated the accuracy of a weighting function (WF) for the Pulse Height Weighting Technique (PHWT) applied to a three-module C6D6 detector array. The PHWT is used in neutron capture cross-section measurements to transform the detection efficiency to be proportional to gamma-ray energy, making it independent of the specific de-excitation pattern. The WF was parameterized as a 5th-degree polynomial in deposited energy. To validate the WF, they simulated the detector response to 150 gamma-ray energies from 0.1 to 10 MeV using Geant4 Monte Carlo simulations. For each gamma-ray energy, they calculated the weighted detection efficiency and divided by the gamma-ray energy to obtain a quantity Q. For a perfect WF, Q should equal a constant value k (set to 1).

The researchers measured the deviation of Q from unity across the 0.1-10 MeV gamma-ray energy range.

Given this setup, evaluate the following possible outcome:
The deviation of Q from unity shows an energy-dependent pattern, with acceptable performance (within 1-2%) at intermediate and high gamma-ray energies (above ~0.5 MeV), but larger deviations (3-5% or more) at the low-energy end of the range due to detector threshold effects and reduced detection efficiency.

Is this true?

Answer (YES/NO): NO